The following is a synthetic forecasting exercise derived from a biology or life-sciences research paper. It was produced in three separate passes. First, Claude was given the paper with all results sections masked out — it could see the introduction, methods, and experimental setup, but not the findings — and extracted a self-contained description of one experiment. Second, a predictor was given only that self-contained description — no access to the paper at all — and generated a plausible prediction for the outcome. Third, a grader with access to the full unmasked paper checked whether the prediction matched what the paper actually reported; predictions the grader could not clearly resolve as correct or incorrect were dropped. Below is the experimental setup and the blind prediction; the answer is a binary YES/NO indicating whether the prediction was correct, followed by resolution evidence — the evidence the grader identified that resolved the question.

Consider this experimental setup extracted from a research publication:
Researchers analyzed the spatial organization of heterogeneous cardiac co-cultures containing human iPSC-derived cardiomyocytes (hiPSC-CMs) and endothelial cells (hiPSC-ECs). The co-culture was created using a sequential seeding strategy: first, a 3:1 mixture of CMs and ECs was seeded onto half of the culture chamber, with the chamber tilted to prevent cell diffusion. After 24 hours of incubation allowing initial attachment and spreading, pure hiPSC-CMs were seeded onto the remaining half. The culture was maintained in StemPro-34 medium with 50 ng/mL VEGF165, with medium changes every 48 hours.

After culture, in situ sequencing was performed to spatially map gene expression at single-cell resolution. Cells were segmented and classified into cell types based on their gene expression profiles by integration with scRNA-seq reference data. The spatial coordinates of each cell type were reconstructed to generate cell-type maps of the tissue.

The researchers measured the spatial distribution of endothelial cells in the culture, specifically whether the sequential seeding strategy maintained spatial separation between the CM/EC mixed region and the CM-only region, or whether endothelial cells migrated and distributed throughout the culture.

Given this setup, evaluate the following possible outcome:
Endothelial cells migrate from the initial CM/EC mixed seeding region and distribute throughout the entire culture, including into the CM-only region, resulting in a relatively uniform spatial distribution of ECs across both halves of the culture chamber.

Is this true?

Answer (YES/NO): NO